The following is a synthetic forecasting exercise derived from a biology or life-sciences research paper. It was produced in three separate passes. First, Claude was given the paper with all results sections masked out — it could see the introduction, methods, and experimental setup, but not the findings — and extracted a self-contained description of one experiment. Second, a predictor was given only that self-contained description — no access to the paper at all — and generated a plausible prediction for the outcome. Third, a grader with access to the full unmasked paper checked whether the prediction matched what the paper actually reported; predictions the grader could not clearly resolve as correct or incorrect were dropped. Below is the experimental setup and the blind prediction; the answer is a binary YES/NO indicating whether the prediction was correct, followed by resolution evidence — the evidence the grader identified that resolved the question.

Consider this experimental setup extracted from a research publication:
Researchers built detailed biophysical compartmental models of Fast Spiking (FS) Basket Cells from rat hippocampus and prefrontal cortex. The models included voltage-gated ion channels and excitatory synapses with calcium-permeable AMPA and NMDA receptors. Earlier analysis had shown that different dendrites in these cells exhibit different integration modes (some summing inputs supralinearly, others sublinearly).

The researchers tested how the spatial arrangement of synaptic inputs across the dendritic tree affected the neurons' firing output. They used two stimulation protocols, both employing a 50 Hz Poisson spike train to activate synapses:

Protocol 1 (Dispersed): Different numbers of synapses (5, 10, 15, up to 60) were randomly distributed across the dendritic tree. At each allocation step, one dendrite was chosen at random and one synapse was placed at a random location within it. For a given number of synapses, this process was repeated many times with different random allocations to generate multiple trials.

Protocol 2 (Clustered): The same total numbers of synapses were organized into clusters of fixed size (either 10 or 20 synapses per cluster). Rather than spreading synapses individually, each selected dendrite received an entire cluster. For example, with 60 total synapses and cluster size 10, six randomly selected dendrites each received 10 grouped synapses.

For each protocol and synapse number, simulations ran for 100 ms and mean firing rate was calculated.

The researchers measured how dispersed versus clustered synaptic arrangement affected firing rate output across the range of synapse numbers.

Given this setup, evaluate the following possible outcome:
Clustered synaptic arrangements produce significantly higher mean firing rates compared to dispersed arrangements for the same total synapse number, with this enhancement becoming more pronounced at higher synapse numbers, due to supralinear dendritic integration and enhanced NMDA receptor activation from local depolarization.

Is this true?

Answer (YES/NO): NO